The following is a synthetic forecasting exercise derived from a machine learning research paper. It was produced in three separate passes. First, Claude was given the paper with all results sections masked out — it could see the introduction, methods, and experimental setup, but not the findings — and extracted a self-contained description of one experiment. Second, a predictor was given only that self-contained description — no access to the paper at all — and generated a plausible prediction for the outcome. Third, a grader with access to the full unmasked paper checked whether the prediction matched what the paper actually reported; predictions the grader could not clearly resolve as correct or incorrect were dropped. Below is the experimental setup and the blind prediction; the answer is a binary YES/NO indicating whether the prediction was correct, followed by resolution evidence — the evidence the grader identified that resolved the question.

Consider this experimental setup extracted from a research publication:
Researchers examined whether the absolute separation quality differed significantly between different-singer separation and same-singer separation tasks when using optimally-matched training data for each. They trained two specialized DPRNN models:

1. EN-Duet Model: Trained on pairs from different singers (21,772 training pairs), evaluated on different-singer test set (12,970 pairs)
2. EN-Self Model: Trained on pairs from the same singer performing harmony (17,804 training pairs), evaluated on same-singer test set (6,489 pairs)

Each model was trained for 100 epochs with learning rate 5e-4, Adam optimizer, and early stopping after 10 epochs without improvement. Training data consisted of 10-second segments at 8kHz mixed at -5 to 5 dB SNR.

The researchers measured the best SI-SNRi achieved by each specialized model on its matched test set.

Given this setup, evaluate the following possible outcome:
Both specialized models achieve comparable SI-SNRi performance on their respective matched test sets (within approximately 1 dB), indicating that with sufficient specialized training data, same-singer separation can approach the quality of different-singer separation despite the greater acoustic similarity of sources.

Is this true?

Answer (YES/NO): NO